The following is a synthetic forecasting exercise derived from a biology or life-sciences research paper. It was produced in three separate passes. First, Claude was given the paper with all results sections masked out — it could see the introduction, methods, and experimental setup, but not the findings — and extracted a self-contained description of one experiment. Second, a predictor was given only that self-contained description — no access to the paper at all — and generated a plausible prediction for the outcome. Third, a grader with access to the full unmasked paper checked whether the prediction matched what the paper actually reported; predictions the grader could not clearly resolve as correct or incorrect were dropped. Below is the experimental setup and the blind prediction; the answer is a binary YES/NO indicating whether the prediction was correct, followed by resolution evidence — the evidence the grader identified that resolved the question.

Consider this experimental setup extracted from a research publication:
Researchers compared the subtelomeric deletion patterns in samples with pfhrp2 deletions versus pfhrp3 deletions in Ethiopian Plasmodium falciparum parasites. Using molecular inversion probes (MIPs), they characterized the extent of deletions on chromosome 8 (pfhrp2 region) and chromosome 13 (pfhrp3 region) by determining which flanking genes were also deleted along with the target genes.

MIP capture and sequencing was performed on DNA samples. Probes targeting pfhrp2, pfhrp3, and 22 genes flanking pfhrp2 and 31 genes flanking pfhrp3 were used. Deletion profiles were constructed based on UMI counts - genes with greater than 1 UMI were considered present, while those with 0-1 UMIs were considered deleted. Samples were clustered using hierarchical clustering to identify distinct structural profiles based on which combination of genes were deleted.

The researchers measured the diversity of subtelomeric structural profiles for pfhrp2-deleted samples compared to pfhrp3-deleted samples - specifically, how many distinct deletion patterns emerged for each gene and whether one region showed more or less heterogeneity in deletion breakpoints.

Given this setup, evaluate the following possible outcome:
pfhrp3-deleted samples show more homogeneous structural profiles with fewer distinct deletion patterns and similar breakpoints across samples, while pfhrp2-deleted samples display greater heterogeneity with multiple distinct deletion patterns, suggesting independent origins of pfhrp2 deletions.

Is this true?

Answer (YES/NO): NO